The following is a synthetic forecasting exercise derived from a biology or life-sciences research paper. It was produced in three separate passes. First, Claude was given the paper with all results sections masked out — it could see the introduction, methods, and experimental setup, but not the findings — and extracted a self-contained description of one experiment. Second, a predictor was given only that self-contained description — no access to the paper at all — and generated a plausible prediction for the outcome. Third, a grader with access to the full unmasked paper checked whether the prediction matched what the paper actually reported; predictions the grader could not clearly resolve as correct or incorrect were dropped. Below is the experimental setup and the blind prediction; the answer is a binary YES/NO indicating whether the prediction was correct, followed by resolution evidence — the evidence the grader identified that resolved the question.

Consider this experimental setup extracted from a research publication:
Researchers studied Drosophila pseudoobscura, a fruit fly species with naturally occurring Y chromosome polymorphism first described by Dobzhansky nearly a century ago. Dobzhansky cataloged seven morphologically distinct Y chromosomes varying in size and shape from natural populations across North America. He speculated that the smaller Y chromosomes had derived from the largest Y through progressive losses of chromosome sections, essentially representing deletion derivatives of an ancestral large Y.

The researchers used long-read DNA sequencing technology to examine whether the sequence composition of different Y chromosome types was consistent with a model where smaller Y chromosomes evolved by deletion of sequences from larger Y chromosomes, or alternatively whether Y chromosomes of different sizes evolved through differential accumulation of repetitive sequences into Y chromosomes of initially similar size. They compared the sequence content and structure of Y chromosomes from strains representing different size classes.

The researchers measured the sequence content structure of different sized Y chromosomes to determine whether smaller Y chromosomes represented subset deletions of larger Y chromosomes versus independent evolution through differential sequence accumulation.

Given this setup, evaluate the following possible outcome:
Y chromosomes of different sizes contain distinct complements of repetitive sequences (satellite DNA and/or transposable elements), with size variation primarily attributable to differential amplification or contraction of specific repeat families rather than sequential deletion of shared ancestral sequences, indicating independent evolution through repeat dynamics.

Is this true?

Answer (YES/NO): YES